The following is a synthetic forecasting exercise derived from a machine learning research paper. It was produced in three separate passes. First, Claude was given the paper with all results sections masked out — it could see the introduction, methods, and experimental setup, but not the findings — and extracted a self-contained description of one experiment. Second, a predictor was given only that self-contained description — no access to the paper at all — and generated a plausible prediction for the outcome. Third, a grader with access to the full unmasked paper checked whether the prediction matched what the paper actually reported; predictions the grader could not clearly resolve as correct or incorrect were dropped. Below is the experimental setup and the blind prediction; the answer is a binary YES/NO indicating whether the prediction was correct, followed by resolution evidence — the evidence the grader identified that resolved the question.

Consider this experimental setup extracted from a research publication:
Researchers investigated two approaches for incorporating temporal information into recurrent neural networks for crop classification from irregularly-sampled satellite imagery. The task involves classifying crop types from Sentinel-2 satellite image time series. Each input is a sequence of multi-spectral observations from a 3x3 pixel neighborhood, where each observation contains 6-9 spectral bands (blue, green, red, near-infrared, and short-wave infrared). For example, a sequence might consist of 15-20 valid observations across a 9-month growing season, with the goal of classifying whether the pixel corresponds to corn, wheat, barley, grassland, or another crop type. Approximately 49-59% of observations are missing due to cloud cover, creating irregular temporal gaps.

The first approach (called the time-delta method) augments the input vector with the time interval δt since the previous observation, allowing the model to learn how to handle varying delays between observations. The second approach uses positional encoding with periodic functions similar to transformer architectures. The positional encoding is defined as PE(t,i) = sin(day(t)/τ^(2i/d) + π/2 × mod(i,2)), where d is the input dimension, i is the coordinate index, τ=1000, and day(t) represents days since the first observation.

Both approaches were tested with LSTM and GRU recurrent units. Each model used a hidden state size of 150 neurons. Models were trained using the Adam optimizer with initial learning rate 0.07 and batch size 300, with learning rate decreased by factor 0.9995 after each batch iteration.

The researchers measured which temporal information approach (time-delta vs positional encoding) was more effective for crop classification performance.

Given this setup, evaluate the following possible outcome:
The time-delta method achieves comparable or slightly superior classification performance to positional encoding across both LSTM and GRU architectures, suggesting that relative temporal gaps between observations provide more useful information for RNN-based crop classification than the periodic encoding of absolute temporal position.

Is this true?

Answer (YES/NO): NO